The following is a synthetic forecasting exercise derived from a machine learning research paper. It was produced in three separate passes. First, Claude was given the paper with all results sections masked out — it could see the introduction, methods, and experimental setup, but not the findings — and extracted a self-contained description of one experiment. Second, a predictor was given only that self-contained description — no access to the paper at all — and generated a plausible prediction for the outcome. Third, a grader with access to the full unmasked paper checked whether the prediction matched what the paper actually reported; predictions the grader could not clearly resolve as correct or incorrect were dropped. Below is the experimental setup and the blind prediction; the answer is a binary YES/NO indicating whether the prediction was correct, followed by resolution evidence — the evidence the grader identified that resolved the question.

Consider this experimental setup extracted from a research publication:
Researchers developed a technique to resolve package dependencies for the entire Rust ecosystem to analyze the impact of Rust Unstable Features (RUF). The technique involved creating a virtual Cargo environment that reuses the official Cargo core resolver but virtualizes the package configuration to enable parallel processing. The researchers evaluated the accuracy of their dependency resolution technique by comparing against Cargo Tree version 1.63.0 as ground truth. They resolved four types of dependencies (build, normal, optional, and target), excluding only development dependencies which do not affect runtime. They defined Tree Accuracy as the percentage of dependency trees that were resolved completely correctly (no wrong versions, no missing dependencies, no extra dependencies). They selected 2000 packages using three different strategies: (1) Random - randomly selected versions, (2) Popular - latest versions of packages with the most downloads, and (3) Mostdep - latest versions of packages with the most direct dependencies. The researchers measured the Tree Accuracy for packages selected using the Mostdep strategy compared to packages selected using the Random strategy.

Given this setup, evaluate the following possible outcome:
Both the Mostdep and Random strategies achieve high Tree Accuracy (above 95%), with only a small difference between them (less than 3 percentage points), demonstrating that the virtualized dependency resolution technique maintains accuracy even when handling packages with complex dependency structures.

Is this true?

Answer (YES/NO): YES